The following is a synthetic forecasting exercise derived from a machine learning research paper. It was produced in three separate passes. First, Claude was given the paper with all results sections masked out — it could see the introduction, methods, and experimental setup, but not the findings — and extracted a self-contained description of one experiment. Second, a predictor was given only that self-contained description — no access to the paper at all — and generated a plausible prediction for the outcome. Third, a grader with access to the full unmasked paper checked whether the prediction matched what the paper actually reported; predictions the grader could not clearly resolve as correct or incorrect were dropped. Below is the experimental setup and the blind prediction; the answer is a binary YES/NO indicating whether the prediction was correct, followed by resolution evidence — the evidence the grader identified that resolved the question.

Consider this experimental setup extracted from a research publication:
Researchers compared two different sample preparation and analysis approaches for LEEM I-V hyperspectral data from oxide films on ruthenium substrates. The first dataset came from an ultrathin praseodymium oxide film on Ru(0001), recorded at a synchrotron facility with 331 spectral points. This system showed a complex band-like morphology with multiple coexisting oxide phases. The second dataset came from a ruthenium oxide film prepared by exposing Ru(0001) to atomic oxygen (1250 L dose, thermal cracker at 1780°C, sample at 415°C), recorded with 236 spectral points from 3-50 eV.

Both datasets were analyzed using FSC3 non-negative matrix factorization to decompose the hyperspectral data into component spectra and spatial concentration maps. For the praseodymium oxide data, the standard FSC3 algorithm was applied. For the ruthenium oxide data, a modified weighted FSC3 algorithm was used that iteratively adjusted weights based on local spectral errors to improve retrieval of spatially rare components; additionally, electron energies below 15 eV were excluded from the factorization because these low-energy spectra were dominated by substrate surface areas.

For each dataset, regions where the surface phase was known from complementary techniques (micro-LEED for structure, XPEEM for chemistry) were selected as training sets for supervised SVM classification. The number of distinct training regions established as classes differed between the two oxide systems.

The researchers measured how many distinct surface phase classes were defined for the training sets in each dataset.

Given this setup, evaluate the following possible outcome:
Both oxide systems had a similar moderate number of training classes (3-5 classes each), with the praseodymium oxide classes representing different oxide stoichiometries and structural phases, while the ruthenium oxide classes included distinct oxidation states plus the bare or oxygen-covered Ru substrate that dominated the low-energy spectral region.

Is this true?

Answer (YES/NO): NO